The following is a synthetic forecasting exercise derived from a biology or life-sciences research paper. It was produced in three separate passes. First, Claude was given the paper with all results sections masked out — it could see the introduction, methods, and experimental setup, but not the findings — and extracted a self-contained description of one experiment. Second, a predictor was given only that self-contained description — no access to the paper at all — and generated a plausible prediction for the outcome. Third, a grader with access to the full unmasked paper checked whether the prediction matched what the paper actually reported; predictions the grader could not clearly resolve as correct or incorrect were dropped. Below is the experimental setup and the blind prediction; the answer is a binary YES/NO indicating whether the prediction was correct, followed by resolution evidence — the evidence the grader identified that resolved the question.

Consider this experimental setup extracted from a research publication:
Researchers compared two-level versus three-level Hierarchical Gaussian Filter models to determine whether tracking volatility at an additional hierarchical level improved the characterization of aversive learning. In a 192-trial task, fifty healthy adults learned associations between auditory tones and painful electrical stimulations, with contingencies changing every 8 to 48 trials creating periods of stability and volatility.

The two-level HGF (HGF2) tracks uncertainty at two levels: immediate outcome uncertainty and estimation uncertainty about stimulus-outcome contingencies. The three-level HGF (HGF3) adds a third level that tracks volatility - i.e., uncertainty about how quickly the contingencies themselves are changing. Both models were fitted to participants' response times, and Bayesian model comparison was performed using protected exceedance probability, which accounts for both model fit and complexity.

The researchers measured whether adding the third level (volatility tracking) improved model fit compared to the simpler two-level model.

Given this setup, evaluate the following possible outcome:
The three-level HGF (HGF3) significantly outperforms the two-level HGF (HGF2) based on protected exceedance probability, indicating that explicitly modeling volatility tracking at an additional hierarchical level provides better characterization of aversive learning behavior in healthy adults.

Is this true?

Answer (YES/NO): NO